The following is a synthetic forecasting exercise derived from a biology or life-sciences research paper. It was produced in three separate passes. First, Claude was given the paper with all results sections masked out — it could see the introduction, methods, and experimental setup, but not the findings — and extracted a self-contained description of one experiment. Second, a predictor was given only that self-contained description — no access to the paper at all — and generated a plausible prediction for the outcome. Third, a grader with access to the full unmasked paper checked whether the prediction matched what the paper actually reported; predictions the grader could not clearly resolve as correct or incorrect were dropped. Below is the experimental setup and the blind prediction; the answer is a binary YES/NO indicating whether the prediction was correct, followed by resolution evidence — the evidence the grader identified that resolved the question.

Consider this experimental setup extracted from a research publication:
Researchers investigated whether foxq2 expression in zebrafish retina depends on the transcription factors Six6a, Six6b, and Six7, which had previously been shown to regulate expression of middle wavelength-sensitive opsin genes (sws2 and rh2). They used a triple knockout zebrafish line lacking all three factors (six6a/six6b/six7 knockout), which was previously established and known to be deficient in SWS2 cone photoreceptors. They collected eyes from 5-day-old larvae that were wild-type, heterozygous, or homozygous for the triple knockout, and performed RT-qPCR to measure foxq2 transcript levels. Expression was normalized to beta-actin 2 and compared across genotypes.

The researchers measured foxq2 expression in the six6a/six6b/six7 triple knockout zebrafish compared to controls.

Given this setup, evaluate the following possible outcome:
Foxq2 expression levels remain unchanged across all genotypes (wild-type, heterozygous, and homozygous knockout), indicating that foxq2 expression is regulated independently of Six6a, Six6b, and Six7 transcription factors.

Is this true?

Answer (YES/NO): NO